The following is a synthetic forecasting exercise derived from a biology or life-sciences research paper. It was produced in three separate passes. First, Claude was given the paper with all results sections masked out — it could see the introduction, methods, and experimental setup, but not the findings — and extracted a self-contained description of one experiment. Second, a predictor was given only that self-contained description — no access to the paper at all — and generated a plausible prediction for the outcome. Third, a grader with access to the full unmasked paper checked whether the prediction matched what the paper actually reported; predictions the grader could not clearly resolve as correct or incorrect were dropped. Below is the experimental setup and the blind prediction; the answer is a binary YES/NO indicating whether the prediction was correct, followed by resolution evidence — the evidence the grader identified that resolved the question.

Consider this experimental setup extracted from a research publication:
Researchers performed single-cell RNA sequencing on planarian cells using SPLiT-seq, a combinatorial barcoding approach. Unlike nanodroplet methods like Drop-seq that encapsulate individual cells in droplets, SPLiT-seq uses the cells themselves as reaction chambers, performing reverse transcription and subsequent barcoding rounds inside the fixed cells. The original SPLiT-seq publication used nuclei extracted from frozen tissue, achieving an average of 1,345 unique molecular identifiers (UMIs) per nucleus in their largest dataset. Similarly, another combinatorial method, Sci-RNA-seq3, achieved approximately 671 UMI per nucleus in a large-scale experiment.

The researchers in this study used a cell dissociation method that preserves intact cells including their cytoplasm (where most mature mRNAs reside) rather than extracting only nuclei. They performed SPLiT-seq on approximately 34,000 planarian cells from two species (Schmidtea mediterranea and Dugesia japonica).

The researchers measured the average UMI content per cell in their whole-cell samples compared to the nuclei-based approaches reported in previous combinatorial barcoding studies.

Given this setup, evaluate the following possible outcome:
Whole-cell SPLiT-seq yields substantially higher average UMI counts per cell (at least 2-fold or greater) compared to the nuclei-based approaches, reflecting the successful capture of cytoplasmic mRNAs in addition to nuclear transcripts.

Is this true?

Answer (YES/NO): NO